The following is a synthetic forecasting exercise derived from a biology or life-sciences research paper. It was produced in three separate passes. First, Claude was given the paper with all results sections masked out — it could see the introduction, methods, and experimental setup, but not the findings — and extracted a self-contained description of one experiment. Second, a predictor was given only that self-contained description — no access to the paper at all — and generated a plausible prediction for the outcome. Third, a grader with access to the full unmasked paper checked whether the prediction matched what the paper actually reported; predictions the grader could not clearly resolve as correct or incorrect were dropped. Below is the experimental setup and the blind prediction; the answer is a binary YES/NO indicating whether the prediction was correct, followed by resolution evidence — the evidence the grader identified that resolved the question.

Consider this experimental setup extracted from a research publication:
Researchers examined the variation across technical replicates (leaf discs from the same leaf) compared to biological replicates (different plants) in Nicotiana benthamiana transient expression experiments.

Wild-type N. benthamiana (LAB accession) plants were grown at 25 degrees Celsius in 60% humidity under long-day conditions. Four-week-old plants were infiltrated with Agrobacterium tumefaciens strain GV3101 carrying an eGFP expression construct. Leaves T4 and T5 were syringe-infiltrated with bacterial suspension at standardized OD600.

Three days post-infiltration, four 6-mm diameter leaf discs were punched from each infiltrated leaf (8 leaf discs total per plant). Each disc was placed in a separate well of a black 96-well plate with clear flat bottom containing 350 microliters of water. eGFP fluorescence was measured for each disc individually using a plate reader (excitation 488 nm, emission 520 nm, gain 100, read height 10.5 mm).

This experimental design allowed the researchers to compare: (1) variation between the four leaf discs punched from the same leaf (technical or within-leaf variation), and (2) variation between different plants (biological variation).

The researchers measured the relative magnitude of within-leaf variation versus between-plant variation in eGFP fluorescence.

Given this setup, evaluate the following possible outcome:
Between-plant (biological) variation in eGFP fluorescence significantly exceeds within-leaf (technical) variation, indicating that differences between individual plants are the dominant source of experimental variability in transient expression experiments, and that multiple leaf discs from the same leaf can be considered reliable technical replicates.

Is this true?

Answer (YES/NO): NO